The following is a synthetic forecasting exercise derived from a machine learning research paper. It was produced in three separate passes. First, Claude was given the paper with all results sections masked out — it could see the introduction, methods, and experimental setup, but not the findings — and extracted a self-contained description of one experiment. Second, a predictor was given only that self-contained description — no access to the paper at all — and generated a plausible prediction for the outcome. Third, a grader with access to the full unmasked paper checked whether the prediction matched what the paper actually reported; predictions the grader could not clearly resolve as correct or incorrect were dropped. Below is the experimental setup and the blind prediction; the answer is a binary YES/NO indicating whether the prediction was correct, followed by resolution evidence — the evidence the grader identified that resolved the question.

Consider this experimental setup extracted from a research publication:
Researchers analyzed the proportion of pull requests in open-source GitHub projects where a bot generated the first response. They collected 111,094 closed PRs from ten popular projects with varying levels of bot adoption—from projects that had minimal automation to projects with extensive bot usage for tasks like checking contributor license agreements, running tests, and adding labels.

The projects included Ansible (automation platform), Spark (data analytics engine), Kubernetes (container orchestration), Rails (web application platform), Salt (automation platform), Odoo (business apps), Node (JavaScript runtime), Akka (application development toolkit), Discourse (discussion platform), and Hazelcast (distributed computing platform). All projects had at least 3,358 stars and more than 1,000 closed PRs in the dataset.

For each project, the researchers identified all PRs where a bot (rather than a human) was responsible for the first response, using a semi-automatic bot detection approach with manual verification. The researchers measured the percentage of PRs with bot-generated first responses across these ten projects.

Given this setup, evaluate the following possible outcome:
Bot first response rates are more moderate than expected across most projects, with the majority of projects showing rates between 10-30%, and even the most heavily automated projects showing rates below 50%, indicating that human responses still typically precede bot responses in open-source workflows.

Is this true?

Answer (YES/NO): NO